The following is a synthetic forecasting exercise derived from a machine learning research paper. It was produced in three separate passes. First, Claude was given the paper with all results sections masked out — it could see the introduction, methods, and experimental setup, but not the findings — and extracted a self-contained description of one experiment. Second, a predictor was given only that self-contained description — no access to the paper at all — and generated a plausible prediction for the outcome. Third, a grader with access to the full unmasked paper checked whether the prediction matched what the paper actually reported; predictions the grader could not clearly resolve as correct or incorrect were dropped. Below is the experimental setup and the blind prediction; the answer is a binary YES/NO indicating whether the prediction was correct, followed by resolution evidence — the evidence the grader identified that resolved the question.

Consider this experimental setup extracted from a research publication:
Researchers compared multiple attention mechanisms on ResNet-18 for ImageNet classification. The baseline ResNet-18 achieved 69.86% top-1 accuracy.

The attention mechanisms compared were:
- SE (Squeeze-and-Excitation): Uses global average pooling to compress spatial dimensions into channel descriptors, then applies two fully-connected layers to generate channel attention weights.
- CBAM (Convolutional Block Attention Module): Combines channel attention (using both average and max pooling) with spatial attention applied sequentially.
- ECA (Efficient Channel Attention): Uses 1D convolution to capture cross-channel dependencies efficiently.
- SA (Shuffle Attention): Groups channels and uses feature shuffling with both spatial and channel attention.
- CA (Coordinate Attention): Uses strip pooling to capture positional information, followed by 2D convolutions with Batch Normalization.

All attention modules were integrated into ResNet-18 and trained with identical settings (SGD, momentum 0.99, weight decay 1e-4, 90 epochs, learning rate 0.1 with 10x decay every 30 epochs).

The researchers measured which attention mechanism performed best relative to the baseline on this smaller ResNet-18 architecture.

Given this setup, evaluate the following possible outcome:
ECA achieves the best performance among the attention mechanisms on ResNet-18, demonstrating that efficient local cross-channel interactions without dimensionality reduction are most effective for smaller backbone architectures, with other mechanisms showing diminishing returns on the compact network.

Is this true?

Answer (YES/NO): NO